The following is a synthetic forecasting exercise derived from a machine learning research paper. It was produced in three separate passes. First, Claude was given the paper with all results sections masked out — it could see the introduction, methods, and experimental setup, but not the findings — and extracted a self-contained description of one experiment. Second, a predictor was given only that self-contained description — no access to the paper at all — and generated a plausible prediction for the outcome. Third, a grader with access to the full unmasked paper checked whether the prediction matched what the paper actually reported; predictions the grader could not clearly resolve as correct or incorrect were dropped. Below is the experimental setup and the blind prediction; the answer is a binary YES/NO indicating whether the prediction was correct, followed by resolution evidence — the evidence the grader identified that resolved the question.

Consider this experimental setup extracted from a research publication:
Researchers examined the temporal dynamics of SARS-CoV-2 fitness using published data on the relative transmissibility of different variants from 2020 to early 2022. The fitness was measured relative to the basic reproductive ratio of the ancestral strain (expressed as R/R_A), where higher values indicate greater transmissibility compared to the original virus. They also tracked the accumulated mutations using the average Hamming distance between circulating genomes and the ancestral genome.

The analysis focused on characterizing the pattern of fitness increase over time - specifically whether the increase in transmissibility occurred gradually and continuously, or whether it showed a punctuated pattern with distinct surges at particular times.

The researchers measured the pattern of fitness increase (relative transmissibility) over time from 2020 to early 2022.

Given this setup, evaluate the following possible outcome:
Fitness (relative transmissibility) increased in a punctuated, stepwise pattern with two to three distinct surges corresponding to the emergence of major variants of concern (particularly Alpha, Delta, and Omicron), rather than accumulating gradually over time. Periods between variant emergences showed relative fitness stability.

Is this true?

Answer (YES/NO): YES